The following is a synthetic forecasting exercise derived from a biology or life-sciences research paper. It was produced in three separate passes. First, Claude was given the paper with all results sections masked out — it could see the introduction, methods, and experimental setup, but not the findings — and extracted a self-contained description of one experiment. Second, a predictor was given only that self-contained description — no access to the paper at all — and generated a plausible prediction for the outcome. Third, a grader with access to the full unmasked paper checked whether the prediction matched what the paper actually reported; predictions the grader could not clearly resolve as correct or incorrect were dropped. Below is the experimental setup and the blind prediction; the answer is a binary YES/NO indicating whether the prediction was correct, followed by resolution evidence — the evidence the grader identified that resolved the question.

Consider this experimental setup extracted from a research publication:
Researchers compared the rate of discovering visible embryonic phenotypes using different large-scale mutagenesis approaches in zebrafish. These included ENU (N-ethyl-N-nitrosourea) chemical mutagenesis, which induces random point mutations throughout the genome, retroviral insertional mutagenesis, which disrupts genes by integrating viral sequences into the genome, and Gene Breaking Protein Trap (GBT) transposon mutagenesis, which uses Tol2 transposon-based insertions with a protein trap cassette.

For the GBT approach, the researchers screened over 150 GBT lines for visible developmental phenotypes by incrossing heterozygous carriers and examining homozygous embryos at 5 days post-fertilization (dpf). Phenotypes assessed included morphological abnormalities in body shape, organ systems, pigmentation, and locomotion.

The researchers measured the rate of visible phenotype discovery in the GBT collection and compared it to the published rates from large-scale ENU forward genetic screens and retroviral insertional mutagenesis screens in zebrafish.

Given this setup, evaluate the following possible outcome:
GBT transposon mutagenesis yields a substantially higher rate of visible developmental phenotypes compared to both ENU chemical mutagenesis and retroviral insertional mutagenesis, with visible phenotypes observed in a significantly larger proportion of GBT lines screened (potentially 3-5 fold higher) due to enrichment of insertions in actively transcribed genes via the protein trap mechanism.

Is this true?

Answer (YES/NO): NO